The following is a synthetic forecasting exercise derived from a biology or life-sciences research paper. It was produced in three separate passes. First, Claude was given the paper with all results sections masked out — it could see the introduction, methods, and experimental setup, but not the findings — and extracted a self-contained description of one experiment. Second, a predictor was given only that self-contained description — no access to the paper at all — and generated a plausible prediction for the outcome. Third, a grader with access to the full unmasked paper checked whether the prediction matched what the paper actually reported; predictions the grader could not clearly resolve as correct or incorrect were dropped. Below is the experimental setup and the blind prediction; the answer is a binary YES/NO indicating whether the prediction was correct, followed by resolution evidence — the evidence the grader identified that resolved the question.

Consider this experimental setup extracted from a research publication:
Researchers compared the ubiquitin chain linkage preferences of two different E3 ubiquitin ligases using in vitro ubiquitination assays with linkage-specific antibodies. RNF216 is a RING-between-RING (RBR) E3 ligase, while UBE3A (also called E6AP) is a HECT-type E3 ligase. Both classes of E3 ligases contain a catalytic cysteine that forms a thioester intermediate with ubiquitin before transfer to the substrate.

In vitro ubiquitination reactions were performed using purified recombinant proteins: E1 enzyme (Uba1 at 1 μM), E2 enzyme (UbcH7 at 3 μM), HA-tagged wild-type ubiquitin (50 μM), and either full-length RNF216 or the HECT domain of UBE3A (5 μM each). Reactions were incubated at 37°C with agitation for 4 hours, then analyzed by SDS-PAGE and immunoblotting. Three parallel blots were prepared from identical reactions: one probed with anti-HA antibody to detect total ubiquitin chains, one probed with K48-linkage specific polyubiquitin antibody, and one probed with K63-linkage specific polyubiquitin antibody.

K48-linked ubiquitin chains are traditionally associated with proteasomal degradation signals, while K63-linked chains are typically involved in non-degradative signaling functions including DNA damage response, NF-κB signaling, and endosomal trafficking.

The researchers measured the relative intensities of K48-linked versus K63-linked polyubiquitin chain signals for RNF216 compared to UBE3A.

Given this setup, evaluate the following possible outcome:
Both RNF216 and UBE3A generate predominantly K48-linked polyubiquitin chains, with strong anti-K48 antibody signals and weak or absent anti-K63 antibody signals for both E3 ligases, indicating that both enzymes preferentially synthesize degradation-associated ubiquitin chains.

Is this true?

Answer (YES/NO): NO